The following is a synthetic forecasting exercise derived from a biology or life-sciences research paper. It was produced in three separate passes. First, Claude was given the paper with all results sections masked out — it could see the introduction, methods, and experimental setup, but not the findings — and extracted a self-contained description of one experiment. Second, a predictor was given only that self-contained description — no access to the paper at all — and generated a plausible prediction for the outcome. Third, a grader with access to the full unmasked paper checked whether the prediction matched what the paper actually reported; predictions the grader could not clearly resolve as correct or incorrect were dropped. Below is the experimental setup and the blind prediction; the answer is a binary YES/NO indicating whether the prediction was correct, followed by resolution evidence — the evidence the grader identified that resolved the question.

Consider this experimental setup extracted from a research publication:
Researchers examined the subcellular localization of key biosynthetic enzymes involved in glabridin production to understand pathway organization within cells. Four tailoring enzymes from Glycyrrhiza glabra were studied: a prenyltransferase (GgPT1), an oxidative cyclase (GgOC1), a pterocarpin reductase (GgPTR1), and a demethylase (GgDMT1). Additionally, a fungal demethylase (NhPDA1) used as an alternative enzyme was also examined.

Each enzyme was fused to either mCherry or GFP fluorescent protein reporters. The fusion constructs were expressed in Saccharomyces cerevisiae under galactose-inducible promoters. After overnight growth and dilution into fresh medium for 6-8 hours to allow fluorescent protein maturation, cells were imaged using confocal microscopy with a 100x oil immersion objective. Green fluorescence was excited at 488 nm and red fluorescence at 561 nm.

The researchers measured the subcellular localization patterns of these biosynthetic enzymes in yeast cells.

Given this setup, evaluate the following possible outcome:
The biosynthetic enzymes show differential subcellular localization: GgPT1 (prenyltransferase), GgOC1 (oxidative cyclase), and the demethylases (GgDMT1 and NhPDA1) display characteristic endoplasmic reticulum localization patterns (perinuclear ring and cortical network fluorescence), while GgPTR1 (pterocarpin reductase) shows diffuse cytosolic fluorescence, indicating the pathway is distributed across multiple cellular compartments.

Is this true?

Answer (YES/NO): NO